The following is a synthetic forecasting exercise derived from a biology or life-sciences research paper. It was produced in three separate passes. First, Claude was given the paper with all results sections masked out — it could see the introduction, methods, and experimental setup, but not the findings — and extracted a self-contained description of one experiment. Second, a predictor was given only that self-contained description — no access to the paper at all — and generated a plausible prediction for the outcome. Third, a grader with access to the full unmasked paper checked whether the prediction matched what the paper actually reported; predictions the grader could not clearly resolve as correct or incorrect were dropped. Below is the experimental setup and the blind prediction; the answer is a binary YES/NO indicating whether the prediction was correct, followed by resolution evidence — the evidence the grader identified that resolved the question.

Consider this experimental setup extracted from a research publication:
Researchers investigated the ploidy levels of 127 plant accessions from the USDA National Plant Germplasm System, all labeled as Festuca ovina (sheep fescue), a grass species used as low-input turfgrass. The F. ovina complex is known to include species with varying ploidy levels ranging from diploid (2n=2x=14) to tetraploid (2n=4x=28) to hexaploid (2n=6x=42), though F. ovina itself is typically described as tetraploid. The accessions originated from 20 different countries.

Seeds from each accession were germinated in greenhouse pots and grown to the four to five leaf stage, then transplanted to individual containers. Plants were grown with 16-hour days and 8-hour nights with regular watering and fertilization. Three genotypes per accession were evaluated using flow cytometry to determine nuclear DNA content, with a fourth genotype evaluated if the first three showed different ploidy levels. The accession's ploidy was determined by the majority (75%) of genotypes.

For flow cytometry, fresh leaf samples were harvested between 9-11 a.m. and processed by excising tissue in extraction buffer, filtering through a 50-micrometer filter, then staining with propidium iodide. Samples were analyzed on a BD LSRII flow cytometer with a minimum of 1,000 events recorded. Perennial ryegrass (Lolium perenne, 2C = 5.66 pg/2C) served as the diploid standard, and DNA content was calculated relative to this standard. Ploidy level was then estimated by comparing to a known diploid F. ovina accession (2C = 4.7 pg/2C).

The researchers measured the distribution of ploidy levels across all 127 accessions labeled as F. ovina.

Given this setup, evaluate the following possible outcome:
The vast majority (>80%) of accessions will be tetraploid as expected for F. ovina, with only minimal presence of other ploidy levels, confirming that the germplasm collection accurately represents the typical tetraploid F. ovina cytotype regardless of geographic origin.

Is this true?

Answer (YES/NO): NO